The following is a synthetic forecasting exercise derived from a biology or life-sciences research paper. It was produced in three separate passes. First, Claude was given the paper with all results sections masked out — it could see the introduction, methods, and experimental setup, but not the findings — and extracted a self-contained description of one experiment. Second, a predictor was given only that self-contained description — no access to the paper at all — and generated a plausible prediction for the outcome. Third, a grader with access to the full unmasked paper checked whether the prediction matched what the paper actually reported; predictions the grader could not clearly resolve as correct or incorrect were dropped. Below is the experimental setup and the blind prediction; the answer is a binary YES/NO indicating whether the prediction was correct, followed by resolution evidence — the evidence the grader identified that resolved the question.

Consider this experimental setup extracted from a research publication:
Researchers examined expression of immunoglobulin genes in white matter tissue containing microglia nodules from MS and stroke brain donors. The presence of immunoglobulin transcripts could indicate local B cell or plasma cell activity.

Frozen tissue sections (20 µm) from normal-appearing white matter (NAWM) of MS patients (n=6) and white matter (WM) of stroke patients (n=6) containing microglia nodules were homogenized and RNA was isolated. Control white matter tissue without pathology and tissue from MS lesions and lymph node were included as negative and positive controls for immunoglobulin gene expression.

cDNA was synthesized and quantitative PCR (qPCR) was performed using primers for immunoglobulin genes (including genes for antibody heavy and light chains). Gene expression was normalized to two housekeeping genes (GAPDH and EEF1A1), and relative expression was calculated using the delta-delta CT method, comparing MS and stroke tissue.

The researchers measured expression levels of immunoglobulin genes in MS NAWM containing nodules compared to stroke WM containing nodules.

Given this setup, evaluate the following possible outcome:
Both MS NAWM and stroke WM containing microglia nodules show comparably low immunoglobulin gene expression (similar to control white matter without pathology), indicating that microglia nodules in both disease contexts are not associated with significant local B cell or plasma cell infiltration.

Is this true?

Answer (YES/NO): NO